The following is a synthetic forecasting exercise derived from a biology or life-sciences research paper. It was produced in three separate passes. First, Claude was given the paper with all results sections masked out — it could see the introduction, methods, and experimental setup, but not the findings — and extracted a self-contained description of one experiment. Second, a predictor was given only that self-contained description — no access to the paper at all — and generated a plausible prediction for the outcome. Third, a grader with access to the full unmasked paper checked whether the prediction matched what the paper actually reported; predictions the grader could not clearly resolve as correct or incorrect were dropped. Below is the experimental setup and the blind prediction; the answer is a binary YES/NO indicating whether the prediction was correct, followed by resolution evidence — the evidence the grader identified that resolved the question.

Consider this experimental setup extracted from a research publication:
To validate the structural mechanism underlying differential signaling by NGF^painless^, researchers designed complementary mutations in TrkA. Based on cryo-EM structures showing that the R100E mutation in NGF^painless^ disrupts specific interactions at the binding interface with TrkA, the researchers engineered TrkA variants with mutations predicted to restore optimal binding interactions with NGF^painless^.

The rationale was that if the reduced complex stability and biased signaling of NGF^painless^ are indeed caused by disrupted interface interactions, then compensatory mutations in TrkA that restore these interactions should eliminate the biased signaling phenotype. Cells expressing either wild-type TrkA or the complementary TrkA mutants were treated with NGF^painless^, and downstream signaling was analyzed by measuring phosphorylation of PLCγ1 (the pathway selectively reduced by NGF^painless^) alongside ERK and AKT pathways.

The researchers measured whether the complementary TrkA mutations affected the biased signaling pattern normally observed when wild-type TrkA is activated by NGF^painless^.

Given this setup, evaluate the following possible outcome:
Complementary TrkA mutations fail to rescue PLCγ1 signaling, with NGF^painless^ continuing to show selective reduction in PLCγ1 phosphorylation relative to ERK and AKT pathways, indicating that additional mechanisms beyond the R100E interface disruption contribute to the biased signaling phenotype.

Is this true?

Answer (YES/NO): NO